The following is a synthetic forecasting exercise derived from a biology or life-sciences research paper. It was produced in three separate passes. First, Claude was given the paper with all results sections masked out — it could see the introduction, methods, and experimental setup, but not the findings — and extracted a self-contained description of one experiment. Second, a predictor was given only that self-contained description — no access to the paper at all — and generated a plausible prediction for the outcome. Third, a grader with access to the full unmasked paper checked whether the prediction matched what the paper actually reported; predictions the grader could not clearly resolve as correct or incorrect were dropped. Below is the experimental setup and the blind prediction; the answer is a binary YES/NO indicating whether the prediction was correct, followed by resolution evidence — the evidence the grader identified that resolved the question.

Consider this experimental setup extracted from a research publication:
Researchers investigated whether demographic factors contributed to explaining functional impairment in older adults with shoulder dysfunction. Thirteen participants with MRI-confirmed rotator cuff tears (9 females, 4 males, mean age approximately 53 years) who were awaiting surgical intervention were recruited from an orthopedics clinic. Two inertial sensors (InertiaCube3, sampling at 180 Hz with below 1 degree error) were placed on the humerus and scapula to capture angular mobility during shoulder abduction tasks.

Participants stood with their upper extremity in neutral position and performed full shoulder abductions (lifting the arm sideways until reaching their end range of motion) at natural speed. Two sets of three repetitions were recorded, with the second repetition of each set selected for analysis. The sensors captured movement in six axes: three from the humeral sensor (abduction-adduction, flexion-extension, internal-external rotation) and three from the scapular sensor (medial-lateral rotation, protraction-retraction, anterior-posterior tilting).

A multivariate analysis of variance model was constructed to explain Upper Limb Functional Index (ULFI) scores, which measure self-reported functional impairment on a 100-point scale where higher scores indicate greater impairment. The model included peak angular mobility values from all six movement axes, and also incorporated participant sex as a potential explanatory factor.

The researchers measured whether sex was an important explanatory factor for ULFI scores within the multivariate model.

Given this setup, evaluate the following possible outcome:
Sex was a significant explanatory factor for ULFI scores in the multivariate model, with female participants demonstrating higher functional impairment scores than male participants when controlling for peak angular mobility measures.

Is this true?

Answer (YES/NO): NO